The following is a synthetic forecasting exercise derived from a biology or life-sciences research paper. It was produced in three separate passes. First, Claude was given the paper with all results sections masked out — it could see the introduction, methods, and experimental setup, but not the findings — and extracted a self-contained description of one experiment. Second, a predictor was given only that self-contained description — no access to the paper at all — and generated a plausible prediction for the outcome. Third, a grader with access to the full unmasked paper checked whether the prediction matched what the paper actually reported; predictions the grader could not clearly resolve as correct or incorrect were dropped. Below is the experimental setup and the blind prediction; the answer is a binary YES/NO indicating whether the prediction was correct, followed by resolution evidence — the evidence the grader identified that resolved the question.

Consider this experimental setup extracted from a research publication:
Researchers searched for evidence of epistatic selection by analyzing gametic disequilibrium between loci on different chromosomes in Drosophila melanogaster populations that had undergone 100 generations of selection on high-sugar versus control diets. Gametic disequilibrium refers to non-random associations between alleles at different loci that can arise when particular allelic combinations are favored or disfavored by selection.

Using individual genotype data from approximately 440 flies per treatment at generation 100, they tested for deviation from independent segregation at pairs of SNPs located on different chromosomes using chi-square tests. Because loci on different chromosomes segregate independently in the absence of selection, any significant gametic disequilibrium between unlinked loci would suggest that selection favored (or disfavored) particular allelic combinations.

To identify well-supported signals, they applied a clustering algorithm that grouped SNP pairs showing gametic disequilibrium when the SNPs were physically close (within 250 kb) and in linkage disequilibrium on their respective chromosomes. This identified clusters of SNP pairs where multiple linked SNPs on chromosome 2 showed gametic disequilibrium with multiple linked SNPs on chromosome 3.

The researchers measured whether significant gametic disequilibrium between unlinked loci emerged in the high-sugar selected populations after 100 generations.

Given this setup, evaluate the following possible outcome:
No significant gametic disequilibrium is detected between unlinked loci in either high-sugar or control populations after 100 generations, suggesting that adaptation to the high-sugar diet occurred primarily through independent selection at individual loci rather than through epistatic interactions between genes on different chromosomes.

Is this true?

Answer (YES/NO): NO